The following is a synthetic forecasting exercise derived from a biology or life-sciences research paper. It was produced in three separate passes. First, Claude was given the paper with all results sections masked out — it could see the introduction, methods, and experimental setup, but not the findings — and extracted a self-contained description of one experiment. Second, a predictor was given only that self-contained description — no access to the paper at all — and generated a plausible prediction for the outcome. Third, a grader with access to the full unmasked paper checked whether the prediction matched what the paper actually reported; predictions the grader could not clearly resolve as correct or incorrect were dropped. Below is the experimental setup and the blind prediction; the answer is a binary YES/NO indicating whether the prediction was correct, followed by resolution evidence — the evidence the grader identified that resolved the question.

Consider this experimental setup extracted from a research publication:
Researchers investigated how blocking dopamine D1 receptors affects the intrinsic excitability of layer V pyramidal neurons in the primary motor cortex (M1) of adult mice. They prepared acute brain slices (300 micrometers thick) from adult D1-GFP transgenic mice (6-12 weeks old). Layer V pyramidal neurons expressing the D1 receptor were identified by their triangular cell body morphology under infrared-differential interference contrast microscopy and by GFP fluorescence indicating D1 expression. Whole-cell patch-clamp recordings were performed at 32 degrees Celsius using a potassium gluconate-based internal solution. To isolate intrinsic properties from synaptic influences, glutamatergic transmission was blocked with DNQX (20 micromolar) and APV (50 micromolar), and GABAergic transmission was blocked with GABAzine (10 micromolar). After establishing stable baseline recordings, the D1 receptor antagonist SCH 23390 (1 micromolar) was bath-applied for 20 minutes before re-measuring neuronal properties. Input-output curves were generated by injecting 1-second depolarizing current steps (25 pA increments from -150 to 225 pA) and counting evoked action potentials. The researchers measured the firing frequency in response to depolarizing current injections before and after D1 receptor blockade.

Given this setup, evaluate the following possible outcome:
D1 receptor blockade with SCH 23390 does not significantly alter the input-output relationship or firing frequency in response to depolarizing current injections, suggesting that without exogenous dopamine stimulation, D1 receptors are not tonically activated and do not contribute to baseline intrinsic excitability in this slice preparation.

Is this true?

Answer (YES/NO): NO